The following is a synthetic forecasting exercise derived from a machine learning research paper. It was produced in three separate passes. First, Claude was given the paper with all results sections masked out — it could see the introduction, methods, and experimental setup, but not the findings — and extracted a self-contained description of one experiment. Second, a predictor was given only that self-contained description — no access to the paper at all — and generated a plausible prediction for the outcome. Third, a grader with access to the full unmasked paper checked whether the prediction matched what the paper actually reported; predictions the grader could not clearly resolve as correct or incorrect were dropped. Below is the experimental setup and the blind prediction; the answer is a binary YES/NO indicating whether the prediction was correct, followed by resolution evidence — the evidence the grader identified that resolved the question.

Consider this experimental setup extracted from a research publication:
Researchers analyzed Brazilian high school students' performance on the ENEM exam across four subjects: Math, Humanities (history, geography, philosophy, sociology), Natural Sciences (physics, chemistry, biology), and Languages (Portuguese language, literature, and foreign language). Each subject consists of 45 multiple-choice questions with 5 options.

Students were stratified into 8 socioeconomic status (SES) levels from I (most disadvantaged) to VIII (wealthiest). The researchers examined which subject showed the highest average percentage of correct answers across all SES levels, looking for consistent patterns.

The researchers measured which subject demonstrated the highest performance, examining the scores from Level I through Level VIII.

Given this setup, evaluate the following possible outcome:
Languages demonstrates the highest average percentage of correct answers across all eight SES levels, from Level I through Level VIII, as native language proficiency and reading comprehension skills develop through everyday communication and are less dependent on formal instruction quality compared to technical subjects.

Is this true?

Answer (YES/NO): YES